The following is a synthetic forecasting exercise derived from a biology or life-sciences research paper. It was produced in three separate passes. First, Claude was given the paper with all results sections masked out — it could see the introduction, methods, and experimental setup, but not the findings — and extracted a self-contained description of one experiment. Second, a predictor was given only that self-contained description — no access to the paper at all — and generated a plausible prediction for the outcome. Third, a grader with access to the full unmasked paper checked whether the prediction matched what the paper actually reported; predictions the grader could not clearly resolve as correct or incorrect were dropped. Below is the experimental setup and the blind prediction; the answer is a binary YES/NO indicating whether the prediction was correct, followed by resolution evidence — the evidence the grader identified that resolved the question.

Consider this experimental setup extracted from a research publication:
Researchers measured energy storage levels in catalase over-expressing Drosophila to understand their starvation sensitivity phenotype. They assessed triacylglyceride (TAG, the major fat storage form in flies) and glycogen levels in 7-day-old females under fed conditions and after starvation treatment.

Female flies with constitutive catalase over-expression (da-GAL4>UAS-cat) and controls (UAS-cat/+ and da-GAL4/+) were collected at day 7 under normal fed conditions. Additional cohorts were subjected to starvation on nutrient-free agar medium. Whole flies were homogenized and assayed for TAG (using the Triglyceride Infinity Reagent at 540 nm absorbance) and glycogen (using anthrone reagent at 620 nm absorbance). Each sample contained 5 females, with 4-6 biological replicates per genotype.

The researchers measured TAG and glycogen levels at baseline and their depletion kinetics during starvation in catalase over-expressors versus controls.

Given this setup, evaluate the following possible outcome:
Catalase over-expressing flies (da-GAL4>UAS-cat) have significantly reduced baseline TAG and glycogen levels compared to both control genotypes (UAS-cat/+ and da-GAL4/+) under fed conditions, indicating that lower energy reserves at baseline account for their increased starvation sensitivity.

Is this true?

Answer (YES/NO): NO